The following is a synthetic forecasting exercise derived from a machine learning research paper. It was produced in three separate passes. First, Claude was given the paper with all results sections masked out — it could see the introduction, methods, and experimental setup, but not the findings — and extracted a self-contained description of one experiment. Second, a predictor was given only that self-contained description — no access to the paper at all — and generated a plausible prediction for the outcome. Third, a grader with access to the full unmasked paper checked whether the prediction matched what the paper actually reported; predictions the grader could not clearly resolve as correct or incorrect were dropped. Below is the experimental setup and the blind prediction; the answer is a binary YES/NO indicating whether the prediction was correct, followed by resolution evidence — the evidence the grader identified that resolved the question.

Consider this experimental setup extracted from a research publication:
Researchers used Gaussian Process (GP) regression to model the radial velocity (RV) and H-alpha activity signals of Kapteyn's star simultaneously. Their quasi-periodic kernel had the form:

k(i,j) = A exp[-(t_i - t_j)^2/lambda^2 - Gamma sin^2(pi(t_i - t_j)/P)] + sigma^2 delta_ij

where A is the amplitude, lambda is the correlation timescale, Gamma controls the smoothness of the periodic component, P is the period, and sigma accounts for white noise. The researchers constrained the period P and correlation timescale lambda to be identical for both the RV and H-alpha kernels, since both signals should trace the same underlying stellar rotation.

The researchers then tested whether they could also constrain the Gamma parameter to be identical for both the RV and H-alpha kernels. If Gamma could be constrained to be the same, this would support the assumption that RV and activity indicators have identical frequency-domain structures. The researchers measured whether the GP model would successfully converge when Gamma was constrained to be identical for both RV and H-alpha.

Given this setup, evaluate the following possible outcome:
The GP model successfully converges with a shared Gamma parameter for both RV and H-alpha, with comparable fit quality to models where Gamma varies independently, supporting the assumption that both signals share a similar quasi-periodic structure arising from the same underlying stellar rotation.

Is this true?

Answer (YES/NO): NO